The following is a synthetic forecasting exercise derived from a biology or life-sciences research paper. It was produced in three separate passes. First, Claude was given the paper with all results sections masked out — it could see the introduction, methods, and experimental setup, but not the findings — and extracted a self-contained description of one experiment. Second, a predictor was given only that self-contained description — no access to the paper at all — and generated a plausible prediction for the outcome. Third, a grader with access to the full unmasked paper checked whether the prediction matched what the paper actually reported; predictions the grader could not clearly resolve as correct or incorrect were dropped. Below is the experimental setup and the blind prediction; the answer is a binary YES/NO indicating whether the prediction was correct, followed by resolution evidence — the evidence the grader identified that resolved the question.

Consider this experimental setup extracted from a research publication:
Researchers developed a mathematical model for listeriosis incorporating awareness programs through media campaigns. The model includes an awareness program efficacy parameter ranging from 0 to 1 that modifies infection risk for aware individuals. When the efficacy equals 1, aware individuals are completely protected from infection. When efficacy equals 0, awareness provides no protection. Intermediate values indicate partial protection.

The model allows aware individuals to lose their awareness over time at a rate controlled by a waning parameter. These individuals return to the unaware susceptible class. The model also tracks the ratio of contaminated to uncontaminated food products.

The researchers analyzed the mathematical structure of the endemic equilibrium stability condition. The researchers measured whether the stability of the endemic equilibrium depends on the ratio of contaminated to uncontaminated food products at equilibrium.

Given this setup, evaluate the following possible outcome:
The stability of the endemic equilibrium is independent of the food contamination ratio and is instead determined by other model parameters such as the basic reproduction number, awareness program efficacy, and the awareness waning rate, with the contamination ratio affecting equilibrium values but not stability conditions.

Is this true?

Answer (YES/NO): NO